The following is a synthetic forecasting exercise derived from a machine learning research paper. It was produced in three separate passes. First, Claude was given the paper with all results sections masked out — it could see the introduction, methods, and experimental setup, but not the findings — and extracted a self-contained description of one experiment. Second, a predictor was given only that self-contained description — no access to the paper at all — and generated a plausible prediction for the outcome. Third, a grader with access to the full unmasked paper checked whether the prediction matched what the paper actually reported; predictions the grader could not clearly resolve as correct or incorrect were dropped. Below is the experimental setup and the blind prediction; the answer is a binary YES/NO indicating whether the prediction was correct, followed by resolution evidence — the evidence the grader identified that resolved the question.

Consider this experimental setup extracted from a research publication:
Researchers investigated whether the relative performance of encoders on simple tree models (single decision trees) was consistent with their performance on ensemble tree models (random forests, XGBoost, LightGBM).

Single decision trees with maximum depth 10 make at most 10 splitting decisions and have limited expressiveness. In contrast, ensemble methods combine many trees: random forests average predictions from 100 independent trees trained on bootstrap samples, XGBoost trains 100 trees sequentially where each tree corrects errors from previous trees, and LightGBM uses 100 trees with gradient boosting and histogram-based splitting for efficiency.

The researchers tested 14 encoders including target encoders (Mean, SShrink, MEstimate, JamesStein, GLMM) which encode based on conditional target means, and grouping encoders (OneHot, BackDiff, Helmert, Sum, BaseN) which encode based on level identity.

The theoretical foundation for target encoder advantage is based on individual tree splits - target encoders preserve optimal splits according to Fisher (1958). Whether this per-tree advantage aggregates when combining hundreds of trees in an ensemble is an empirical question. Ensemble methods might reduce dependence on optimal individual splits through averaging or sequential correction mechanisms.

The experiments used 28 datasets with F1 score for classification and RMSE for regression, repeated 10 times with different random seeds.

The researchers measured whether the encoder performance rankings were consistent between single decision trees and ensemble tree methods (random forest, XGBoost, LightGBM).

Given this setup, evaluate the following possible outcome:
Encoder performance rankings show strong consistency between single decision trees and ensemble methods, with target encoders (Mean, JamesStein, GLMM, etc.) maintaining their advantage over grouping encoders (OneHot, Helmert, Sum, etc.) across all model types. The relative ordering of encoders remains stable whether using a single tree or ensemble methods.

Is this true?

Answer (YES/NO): YES